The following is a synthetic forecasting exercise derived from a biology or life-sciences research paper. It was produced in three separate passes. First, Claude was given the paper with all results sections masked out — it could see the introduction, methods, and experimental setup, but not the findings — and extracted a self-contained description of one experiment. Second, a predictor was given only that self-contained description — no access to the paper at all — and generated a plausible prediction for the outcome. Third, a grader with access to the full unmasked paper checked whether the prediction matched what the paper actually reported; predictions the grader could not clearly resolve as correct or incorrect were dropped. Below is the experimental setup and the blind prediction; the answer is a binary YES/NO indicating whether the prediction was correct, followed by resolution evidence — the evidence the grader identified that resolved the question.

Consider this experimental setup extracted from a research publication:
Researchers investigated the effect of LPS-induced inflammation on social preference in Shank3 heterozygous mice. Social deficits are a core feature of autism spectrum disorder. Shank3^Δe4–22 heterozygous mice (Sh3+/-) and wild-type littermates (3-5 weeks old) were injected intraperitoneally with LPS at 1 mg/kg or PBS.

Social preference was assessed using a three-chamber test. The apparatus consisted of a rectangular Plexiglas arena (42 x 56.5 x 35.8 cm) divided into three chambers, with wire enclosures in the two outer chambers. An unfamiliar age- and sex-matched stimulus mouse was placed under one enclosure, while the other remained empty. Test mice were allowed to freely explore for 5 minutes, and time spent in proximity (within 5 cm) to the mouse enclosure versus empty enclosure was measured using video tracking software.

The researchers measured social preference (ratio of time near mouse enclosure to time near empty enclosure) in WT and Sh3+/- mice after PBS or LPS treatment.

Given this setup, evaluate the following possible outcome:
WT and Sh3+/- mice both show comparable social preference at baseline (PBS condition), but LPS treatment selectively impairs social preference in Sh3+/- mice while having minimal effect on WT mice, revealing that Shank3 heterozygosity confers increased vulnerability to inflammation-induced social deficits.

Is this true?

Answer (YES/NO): NO